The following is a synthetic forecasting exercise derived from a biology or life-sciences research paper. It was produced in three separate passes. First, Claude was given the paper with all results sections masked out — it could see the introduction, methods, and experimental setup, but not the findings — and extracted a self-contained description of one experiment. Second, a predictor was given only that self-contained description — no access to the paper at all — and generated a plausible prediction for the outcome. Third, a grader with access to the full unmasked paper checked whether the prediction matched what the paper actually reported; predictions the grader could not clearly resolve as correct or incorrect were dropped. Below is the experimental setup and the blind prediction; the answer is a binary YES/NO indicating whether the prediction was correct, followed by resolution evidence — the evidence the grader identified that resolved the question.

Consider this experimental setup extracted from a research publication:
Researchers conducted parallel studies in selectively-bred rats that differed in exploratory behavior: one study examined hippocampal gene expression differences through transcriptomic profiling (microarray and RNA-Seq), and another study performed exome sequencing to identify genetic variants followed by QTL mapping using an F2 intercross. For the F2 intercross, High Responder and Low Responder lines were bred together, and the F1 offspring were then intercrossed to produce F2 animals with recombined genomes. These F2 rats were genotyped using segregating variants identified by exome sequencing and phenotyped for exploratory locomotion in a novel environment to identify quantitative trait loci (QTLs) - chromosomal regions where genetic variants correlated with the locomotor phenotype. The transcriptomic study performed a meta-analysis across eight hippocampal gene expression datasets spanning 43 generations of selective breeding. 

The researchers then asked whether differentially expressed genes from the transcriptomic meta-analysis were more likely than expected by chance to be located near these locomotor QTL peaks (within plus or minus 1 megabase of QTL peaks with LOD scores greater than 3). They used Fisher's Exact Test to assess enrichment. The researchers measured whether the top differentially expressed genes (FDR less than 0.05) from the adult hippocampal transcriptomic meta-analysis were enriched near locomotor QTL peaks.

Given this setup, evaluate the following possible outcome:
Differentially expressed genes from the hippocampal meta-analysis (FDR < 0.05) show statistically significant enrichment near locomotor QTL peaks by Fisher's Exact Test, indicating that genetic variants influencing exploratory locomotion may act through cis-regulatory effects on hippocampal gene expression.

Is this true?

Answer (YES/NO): YES